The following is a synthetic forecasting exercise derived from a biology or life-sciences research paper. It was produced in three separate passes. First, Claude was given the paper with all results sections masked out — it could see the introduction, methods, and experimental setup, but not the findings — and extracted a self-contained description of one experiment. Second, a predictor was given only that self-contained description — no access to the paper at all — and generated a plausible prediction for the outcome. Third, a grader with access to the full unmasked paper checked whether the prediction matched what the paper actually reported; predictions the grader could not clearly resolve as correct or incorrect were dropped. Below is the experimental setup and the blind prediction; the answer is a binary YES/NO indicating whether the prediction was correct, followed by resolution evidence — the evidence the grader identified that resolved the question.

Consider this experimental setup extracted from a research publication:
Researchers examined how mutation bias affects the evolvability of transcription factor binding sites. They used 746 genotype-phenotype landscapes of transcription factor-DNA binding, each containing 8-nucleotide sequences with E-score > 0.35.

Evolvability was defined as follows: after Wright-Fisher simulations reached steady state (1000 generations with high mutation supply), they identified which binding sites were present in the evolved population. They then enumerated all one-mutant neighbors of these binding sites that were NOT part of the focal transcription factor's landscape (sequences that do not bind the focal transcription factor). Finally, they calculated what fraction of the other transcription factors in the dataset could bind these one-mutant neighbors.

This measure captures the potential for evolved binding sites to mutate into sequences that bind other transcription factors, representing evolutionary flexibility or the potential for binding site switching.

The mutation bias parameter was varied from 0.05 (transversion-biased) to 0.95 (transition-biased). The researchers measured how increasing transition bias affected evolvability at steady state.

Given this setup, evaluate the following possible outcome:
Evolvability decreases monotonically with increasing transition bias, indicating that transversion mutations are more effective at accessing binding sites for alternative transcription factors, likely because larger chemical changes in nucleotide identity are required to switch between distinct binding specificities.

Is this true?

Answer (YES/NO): NO